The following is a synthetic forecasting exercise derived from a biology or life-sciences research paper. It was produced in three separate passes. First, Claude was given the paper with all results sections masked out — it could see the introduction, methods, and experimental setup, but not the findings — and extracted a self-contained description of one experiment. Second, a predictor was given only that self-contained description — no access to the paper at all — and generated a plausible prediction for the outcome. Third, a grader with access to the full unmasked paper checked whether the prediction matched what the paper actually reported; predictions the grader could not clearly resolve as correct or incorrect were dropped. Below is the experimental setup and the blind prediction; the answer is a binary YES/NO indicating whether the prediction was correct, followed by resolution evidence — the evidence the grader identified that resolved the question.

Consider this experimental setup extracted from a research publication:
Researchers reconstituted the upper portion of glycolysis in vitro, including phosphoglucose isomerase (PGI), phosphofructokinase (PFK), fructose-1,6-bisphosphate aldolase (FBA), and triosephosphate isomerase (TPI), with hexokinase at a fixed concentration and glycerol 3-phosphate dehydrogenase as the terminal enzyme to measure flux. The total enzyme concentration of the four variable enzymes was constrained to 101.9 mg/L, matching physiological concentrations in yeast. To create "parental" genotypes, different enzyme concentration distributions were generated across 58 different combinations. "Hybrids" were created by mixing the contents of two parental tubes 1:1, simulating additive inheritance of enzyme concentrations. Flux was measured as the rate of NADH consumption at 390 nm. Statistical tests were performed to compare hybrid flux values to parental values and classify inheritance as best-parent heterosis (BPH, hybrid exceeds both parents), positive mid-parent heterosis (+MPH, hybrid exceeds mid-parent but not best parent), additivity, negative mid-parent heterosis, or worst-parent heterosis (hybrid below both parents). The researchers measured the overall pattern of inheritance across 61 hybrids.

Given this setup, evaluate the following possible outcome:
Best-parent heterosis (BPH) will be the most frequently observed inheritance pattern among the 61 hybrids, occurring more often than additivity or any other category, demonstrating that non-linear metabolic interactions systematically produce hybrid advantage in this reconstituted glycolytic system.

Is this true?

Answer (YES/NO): NO